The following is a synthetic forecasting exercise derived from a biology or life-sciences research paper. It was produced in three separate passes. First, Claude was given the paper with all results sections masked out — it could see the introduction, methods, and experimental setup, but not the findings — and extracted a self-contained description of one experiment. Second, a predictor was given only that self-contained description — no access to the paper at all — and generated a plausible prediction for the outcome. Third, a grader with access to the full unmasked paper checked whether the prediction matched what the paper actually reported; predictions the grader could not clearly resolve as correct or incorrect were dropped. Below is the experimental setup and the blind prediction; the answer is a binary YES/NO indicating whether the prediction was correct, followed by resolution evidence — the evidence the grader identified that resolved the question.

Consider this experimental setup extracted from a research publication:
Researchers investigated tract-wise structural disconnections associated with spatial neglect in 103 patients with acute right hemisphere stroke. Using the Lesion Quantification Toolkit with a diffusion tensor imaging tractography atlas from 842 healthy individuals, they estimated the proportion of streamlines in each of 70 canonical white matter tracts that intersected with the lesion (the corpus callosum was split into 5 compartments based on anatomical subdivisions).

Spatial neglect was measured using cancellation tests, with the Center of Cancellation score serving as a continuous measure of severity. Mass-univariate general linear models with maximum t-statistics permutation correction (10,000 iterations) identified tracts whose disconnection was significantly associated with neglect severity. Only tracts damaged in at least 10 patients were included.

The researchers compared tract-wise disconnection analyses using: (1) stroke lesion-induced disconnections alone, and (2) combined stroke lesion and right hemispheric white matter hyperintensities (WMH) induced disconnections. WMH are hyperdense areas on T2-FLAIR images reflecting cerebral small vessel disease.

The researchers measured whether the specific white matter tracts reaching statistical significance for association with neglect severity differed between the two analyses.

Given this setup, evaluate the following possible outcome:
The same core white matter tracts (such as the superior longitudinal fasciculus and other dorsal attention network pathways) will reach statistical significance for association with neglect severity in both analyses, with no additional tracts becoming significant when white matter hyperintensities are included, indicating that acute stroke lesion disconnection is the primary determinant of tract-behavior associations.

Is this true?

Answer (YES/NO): NO